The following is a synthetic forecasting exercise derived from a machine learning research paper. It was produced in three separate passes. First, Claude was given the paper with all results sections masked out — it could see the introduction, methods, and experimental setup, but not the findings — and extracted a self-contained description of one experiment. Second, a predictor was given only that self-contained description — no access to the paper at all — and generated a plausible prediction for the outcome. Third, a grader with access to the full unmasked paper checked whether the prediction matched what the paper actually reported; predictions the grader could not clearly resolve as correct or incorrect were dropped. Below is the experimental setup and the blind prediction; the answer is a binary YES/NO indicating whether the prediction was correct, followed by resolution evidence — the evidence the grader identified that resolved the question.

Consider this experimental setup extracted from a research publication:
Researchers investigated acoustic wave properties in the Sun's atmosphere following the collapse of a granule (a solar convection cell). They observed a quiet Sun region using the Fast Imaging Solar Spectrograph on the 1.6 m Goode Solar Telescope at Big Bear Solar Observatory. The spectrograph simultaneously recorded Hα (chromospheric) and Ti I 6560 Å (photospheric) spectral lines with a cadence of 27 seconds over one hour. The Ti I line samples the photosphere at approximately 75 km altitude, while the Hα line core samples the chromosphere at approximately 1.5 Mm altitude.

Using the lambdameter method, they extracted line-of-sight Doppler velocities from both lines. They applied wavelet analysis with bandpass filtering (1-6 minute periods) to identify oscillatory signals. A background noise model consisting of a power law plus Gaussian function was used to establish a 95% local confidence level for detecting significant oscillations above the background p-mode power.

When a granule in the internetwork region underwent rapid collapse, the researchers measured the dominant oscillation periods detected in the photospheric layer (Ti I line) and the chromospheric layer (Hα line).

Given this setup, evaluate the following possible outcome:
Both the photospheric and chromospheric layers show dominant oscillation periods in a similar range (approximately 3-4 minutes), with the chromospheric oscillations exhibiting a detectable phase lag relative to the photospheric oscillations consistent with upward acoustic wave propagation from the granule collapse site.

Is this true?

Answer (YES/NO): YES